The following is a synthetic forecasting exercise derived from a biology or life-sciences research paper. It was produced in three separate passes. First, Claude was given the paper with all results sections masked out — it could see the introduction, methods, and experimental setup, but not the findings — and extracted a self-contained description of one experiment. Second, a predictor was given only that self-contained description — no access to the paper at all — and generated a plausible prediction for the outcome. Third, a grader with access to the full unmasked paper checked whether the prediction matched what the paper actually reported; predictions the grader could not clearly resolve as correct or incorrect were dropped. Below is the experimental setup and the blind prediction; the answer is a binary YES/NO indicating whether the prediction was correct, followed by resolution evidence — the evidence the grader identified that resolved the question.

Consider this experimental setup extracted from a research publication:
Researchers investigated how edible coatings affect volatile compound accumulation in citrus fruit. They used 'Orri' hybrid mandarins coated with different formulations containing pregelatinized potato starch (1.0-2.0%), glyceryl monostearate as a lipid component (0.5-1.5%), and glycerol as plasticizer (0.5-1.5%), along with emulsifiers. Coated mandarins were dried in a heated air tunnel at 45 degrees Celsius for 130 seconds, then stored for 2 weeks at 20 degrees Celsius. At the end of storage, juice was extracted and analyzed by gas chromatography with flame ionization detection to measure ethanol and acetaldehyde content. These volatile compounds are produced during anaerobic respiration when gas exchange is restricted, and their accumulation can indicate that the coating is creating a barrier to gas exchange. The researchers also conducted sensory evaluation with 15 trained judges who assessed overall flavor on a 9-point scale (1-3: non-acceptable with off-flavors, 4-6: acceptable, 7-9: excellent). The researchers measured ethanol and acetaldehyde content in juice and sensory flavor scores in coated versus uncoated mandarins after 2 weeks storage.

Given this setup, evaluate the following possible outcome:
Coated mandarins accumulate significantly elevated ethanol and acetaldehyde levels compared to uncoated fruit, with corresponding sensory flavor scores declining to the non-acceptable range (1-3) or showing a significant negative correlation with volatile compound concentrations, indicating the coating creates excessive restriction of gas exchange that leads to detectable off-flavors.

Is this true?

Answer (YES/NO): NO